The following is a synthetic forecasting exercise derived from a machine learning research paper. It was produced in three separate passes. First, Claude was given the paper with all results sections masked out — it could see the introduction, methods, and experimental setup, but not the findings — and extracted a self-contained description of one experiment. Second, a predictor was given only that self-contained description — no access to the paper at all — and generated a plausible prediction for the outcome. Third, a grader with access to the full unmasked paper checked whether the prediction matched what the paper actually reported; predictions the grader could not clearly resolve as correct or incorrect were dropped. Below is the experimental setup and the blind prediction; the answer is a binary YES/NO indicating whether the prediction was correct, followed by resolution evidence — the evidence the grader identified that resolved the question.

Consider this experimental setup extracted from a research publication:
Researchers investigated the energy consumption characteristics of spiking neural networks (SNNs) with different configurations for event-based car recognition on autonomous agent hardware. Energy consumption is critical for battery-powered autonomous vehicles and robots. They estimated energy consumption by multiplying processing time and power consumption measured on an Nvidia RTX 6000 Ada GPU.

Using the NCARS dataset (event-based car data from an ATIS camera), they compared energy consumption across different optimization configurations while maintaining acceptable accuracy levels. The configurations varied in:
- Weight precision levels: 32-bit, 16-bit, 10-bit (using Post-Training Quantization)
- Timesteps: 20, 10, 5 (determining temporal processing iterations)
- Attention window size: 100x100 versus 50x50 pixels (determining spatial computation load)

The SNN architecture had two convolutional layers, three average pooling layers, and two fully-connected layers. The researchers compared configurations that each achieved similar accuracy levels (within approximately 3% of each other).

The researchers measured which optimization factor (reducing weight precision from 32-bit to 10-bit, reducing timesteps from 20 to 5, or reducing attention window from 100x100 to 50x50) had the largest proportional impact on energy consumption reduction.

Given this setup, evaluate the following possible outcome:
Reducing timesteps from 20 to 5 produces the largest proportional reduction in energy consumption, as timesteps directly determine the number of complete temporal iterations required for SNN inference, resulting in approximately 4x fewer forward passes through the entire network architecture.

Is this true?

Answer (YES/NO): YES